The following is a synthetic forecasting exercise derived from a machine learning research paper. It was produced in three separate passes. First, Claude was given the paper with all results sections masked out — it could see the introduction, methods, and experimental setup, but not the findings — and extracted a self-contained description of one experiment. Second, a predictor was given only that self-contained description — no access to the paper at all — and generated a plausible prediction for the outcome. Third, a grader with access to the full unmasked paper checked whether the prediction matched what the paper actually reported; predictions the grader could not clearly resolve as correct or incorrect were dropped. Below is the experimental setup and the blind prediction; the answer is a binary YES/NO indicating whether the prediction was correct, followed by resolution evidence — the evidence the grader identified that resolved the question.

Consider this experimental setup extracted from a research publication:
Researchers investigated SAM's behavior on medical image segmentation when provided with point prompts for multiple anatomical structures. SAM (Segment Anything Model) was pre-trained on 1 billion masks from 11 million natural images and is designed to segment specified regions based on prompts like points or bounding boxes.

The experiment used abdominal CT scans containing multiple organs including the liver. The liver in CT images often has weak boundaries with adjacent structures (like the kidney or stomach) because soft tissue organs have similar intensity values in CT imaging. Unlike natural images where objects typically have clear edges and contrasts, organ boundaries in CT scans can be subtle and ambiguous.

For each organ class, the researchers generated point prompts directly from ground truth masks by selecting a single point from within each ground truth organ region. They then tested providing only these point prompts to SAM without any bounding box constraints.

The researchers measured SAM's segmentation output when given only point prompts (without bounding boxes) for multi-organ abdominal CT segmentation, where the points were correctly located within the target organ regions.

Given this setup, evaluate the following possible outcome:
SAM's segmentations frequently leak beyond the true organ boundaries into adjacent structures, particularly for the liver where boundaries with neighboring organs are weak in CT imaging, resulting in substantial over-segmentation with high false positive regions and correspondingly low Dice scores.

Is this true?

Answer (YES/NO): YES